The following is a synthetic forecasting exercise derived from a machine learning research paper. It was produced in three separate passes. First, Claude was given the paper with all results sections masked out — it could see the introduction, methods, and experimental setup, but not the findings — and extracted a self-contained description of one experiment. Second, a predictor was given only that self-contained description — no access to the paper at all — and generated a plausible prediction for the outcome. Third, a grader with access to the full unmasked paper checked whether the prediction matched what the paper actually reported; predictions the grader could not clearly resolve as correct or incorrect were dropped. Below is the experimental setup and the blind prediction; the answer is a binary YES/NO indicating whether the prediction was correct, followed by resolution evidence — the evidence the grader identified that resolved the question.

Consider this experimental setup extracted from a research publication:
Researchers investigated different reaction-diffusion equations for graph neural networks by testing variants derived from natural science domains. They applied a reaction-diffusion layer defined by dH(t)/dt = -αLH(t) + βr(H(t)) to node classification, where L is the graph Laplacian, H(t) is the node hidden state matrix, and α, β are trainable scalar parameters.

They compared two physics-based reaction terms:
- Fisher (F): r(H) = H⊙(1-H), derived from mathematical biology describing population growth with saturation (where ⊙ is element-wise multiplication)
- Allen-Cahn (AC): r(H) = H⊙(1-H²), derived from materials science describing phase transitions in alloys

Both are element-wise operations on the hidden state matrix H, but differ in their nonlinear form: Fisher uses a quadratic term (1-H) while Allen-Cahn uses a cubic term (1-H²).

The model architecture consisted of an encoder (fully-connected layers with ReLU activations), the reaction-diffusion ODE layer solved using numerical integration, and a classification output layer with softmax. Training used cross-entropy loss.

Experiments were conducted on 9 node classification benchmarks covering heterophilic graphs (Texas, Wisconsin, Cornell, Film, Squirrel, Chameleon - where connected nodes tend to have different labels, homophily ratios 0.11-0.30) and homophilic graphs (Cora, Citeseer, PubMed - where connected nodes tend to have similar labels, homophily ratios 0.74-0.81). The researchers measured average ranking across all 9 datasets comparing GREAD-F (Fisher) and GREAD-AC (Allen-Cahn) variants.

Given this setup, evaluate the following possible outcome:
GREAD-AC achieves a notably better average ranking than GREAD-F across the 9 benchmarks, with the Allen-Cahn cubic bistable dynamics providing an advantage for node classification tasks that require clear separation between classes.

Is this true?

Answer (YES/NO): NO